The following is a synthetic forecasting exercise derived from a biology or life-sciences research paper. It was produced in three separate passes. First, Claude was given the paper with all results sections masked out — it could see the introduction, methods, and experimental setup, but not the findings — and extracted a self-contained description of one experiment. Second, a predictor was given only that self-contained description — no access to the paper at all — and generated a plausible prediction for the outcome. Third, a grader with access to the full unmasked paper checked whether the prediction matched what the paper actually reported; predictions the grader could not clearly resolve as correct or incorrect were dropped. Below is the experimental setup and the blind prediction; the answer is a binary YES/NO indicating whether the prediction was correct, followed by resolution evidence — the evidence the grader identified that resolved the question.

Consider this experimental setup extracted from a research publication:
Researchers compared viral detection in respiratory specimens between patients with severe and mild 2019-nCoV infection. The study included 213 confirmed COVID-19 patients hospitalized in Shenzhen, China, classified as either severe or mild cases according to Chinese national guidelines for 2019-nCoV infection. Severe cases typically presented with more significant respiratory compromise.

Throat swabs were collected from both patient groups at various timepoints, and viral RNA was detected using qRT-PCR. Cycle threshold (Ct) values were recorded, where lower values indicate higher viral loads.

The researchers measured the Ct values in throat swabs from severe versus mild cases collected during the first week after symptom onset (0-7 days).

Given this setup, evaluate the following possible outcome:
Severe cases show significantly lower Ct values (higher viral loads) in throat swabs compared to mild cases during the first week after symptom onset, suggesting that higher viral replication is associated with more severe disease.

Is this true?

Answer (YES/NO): NO